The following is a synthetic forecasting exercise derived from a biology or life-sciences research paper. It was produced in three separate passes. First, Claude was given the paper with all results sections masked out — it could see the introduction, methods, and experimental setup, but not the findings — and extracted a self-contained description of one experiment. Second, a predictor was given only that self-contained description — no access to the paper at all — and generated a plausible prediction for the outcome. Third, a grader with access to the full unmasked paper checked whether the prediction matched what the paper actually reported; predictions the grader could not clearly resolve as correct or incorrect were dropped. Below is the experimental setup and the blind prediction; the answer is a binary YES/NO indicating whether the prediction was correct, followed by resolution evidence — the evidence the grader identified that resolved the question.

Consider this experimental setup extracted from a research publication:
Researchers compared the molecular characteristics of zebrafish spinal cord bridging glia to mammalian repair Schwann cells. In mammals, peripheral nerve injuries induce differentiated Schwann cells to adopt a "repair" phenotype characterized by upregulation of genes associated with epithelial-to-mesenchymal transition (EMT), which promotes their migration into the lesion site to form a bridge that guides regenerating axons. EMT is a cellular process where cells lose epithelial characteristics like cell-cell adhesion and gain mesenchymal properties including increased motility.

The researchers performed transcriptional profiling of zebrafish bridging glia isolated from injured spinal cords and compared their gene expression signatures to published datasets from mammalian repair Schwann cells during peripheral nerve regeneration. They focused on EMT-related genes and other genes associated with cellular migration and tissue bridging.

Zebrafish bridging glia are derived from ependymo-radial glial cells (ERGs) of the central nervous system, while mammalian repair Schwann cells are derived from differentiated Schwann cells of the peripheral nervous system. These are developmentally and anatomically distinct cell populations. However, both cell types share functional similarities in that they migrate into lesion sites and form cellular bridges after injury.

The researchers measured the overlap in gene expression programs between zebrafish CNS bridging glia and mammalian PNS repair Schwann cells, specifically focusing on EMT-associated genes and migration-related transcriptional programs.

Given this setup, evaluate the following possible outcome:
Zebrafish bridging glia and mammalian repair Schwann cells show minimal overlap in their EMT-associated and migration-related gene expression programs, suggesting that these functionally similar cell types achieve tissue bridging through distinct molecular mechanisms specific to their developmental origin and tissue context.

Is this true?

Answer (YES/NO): NO